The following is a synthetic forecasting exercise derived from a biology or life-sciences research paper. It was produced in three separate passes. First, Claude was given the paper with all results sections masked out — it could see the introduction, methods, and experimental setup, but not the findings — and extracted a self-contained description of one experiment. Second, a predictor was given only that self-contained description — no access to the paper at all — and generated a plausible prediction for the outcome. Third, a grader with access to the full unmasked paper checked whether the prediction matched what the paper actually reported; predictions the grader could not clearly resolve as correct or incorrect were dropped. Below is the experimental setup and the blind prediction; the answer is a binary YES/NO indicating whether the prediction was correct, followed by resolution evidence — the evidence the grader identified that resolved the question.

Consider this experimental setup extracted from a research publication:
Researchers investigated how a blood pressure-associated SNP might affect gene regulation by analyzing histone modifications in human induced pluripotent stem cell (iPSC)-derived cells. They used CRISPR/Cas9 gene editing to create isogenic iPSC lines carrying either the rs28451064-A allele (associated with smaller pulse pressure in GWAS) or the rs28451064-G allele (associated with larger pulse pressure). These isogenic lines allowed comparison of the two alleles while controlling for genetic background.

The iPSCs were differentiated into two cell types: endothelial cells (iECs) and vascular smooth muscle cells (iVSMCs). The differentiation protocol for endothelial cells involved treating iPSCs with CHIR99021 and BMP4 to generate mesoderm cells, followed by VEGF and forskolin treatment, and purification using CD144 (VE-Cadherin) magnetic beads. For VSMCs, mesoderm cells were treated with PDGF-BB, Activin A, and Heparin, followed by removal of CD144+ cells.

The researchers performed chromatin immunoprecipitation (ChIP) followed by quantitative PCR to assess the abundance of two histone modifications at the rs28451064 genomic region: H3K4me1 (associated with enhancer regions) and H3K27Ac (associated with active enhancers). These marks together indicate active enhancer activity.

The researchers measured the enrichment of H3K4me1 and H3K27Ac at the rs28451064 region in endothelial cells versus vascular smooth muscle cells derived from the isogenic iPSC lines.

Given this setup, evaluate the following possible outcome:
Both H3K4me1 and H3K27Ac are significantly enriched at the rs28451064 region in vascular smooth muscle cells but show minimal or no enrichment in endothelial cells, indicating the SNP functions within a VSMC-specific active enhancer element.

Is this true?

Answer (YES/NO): NO